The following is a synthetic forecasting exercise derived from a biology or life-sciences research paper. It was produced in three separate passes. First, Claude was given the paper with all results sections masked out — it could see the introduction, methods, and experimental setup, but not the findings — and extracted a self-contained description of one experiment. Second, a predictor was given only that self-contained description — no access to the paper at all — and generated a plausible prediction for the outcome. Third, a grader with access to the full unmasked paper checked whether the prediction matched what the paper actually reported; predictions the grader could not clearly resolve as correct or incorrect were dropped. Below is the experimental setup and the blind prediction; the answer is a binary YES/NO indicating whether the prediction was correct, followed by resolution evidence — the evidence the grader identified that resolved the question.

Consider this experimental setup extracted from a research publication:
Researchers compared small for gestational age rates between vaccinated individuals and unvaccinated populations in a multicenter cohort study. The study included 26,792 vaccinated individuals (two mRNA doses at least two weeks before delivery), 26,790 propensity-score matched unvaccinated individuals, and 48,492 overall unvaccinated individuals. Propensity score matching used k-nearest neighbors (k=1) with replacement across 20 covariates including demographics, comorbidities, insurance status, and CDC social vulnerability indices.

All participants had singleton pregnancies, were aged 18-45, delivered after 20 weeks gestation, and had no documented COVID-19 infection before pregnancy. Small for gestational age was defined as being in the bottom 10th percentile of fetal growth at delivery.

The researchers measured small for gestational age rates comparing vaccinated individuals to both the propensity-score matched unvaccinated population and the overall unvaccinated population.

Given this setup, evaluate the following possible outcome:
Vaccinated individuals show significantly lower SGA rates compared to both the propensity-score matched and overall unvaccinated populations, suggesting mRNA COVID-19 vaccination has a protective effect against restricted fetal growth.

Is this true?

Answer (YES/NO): NO